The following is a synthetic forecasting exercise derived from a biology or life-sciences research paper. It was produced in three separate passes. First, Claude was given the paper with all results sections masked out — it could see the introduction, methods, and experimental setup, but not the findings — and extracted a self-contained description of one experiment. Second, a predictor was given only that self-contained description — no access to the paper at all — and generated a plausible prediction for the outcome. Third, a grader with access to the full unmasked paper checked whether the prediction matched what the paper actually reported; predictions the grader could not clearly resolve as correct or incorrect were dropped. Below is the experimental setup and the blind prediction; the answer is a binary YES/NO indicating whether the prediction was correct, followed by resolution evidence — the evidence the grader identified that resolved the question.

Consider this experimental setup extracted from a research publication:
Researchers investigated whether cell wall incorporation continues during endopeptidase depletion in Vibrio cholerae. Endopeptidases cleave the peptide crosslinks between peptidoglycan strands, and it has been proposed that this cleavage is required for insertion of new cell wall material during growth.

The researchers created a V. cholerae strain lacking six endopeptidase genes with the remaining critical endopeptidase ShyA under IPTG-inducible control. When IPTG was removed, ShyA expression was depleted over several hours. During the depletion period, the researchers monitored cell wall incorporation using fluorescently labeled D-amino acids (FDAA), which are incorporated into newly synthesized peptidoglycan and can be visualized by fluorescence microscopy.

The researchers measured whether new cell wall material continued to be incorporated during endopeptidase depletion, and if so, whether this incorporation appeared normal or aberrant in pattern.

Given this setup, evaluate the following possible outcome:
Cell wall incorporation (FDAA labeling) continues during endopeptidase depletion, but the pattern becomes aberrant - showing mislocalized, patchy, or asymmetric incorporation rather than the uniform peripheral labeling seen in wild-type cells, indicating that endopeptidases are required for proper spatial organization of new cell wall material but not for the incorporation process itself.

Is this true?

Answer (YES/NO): YES